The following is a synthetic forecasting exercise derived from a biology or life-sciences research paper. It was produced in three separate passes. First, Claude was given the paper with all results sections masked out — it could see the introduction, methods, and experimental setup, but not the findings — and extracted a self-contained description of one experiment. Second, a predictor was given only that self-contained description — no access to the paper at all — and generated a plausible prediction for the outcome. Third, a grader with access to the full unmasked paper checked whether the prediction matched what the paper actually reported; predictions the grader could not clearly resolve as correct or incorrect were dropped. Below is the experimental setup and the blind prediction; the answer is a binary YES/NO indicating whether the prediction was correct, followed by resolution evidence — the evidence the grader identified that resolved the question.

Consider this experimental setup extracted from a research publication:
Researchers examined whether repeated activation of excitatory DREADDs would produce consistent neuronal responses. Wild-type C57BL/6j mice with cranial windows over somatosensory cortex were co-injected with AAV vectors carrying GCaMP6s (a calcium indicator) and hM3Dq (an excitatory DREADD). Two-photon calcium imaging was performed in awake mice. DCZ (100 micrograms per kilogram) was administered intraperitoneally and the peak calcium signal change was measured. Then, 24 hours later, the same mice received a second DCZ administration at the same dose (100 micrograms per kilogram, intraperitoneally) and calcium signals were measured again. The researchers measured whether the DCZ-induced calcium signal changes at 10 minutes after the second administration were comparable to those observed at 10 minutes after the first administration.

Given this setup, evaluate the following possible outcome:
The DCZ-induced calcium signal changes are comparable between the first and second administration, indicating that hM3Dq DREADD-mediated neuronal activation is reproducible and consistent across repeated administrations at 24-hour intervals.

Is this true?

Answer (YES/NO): YES